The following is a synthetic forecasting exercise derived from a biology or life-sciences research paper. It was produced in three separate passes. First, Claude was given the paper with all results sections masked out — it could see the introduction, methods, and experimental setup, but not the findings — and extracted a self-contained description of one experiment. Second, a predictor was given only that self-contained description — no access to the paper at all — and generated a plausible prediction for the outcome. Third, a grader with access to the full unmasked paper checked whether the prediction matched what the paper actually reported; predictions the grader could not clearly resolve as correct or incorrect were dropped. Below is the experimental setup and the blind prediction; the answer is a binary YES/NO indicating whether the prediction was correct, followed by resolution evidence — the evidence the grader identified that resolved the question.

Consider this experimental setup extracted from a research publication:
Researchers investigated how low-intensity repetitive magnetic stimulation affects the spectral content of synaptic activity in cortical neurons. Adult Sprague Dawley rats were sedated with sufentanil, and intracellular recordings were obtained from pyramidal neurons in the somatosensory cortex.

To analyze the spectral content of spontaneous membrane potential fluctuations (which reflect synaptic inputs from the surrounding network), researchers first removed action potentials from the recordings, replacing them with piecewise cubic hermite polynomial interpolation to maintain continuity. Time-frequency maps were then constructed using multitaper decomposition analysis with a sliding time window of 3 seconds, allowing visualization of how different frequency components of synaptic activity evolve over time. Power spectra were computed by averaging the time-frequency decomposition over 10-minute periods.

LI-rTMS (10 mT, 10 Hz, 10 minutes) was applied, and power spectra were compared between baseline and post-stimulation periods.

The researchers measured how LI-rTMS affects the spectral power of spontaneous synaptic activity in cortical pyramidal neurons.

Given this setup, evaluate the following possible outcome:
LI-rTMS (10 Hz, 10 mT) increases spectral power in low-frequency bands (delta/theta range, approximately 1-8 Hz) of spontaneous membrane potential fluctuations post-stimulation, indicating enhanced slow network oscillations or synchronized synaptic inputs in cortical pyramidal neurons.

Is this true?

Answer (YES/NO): NO